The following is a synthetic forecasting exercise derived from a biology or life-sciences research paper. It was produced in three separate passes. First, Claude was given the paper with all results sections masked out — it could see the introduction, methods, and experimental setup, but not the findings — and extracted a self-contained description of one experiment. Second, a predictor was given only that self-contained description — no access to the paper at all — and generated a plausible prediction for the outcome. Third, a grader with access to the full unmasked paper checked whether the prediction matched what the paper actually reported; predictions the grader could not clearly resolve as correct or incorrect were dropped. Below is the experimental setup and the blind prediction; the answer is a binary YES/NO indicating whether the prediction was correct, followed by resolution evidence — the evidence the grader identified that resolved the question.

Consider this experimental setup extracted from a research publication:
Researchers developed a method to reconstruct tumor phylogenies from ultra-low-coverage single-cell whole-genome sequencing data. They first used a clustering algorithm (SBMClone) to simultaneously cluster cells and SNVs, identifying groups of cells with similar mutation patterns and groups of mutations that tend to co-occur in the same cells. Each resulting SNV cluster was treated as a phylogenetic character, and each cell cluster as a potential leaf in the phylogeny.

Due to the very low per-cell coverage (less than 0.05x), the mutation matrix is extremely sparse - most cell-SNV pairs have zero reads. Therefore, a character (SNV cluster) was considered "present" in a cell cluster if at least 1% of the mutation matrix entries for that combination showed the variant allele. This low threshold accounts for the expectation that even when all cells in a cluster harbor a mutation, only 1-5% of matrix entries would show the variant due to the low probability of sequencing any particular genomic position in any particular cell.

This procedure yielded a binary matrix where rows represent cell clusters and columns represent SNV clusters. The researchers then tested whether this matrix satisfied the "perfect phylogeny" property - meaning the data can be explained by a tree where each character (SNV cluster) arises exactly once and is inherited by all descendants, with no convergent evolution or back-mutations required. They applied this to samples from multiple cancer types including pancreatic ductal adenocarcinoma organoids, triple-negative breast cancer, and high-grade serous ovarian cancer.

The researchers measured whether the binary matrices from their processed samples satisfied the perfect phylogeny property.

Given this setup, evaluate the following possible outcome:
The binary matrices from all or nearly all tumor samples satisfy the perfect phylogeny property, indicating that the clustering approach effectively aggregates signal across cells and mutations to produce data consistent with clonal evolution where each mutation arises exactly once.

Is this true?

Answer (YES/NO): YES